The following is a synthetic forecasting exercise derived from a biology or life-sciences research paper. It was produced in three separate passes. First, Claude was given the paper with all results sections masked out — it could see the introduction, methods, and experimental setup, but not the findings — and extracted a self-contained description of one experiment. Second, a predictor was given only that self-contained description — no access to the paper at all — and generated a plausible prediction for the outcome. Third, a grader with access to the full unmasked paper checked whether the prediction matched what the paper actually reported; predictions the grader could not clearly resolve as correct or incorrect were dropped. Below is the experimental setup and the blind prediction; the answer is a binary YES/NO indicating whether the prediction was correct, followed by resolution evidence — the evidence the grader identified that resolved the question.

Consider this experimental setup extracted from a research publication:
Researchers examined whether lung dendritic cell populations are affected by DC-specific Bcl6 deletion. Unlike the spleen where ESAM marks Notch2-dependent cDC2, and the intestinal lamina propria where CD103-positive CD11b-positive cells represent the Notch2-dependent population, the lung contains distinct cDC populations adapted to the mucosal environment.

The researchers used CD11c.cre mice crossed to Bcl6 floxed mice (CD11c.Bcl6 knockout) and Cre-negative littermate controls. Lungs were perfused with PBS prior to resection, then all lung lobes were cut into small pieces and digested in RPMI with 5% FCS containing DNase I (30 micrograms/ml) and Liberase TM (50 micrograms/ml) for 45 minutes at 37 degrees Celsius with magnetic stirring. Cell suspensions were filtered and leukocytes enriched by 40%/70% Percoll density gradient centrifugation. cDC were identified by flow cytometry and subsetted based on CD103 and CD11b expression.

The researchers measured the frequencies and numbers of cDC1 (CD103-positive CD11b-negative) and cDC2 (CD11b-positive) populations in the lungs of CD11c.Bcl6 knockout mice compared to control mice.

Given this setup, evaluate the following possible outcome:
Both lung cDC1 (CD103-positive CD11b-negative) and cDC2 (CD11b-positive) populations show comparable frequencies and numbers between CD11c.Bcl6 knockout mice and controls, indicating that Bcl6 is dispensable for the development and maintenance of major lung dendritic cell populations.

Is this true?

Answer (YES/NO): NO